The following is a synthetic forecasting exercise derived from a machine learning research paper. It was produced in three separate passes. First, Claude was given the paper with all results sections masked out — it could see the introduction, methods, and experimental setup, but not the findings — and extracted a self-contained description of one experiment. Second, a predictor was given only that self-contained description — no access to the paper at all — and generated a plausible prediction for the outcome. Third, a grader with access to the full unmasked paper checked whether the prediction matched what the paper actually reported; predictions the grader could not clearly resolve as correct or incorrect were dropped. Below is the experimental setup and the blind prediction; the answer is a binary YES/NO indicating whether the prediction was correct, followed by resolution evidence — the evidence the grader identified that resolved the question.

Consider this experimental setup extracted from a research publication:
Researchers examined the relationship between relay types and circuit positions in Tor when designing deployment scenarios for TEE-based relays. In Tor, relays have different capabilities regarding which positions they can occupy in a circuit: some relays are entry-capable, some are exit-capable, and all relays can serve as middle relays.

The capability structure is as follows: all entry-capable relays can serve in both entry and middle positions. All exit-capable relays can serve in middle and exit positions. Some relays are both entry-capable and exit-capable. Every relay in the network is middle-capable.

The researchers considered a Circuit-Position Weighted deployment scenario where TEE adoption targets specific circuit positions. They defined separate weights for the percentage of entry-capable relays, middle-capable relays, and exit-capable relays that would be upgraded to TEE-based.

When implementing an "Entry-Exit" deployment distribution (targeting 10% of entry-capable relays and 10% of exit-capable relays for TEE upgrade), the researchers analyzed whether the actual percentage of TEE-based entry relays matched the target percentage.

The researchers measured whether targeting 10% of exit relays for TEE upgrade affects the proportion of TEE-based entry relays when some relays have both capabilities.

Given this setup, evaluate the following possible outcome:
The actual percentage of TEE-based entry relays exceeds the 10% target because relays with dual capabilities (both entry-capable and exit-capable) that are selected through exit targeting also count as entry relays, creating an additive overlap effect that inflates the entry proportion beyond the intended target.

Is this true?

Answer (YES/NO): YES